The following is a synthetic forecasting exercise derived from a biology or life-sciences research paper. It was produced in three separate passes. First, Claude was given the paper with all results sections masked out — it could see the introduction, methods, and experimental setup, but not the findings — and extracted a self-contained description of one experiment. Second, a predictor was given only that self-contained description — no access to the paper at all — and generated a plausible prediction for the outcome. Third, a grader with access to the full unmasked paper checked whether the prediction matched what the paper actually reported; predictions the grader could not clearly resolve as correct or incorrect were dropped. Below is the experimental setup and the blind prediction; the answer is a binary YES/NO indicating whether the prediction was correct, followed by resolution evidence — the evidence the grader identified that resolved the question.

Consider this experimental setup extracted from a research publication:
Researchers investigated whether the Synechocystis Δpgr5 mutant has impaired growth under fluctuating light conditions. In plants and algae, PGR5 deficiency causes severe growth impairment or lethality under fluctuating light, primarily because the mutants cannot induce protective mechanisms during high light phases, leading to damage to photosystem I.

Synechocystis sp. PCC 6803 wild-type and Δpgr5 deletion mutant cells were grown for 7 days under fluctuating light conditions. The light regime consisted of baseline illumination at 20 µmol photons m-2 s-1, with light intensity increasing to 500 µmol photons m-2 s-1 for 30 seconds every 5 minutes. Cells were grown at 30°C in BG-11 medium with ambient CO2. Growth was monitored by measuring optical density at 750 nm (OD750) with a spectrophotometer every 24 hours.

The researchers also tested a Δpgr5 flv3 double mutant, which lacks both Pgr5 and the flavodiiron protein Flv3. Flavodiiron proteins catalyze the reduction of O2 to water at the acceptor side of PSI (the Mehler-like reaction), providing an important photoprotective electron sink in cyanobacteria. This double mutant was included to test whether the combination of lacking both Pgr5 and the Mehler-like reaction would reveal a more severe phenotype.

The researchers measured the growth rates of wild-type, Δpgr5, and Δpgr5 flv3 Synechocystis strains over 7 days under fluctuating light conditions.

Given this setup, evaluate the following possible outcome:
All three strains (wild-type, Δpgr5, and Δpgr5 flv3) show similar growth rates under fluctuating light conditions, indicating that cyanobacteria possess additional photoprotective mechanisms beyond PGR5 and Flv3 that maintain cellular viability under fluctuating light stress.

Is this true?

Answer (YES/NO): NO